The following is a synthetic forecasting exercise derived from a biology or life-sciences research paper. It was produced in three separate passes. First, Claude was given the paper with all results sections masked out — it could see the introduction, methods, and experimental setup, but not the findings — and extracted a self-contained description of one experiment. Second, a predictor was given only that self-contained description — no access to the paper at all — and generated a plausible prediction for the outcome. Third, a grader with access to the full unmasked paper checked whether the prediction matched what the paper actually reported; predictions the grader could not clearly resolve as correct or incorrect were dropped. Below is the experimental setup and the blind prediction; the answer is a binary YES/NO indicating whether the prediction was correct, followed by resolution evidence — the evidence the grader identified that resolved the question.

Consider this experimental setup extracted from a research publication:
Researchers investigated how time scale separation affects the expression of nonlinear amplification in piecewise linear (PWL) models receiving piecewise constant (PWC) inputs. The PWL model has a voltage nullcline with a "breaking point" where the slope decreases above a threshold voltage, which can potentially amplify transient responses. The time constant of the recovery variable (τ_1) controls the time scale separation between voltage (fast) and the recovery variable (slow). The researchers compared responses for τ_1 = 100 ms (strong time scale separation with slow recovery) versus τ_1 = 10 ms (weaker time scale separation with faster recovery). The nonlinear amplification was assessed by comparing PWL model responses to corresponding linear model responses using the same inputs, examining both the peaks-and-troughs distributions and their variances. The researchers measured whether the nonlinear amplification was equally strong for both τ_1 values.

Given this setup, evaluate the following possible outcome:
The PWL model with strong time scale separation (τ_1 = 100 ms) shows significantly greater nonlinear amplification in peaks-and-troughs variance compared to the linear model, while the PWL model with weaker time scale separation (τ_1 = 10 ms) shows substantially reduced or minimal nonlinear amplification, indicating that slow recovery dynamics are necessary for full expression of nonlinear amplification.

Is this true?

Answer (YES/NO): YES